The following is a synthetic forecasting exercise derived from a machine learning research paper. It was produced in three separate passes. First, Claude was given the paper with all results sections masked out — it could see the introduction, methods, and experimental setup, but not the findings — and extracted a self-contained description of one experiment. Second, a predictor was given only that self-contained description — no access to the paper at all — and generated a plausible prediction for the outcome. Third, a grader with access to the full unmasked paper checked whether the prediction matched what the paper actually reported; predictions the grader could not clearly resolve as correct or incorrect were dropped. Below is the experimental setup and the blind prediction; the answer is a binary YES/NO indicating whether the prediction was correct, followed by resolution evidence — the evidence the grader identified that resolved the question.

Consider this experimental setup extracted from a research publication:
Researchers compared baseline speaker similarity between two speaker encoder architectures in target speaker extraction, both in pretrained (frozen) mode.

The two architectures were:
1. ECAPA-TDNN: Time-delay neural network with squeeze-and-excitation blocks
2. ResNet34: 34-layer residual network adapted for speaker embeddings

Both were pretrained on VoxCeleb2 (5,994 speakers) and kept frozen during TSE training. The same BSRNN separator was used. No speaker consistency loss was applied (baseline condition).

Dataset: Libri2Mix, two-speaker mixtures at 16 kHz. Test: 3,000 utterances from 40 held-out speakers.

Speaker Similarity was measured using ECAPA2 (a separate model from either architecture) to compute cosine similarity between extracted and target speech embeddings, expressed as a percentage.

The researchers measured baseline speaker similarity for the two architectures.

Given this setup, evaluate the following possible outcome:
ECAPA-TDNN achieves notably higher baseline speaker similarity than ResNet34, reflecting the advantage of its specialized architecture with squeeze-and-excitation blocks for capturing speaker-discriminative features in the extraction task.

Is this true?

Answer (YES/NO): NO